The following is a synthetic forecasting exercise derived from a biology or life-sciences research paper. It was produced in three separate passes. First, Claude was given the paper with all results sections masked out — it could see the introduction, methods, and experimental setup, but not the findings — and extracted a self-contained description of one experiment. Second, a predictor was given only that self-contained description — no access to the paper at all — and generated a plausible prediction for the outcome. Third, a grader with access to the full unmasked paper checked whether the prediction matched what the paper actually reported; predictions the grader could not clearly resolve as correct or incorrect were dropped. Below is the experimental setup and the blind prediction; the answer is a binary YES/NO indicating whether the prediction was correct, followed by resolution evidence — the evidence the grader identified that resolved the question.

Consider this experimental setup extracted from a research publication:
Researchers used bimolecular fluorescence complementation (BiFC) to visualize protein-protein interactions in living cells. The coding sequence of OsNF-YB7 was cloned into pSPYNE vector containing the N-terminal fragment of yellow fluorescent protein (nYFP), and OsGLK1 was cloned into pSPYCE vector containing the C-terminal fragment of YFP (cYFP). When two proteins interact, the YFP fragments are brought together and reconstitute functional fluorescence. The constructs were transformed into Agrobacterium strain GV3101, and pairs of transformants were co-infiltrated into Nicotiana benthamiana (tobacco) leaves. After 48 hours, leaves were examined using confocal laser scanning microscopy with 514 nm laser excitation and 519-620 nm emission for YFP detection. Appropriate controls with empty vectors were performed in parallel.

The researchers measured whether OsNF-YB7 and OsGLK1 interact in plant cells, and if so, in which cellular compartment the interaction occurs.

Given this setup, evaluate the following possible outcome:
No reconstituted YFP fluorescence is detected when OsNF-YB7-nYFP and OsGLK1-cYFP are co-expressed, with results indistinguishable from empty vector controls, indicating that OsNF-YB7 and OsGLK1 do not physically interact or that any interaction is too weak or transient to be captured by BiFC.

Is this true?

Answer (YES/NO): NO